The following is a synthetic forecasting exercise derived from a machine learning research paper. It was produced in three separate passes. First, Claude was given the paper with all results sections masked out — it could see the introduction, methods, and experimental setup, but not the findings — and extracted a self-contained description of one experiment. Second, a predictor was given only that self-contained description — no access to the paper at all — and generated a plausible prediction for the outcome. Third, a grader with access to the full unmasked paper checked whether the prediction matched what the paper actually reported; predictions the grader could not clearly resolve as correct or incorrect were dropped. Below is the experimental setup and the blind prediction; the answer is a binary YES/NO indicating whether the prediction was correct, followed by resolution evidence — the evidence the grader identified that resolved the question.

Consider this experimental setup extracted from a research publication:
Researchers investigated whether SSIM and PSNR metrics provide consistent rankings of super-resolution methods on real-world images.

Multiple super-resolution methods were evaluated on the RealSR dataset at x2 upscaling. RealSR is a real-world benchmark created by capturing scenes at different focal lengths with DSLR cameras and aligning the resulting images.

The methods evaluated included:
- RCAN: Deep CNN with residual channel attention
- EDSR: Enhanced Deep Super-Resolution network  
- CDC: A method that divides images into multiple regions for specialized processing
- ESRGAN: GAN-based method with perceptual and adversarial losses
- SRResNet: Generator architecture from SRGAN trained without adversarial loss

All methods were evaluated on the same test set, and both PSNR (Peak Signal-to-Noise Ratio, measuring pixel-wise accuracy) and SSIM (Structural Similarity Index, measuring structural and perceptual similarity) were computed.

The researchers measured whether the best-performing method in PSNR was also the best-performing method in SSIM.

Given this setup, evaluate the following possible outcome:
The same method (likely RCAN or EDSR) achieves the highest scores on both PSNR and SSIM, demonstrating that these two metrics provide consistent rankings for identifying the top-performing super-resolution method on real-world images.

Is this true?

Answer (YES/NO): NO